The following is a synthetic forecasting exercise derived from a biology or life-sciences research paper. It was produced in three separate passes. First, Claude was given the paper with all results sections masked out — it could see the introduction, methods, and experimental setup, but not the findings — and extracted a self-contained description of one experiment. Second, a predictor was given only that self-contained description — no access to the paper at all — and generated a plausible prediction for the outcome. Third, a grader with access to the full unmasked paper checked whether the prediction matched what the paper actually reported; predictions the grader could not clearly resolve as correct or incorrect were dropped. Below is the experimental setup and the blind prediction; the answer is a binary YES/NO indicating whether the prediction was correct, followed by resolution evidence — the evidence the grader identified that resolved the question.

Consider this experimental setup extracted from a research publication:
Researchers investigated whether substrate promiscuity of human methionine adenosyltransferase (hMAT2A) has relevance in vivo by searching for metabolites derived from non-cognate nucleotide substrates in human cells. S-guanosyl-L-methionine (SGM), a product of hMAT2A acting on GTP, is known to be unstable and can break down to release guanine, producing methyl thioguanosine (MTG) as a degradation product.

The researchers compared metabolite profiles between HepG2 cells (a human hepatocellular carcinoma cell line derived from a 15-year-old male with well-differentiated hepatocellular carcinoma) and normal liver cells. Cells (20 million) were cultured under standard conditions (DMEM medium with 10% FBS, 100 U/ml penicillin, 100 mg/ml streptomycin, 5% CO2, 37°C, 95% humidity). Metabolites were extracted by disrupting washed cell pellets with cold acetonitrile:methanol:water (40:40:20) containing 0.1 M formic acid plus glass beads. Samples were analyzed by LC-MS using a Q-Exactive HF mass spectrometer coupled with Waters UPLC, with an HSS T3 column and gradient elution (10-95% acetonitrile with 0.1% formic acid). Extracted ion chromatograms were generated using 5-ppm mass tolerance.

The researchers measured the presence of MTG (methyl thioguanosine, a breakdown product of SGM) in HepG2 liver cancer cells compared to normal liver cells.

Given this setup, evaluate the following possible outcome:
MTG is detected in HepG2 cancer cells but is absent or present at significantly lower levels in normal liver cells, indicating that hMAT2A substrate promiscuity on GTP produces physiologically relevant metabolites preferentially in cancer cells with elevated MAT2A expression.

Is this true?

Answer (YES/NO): YES